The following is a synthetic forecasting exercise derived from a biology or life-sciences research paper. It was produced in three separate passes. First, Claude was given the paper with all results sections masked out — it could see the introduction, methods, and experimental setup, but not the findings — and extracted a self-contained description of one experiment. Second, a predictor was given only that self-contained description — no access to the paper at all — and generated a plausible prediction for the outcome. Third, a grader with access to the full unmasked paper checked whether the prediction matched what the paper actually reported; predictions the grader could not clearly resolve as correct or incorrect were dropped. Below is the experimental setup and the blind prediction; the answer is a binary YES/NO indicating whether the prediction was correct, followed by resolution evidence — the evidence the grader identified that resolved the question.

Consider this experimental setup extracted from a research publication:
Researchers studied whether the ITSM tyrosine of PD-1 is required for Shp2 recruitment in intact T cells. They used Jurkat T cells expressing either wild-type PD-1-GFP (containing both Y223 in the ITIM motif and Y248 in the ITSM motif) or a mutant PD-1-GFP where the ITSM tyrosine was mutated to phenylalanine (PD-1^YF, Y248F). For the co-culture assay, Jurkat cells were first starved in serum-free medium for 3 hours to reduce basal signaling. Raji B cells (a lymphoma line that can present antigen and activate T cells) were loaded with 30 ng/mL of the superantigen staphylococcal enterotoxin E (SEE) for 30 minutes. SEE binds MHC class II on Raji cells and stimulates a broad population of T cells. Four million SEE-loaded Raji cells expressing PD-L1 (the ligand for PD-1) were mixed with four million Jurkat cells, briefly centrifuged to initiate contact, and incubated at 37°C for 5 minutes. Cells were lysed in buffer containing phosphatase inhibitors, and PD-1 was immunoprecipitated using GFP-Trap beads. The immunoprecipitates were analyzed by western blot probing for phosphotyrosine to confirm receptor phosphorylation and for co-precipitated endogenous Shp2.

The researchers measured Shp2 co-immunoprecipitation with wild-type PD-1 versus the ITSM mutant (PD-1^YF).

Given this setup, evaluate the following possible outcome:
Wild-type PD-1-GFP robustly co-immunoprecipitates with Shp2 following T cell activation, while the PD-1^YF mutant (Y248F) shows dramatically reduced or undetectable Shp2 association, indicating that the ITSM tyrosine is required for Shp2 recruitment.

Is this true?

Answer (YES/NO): YES